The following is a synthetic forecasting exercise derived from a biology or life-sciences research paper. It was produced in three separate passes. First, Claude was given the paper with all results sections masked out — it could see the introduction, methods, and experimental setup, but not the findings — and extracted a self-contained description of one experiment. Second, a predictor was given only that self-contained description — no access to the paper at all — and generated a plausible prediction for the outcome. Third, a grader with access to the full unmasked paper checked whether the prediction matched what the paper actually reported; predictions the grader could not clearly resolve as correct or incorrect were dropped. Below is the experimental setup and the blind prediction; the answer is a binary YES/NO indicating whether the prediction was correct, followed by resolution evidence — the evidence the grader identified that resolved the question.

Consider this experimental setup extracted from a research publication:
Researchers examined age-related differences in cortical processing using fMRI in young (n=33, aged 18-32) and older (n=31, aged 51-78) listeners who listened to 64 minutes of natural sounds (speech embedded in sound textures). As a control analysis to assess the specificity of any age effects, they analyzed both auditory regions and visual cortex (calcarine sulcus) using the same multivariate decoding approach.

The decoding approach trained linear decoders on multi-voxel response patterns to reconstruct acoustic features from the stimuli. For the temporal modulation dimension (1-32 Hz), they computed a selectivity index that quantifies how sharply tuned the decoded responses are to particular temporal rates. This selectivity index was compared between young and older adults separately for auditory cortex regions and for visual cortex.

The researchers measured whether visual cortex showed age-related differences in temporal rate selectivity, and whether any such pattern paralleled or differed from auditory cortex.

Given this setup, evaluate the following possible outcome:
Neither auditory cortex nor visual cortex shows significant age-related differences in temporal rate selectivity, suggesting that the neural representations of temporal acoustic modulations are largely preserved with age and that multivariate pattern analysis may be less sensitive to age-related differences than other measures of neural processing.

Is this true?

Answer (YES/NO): NO